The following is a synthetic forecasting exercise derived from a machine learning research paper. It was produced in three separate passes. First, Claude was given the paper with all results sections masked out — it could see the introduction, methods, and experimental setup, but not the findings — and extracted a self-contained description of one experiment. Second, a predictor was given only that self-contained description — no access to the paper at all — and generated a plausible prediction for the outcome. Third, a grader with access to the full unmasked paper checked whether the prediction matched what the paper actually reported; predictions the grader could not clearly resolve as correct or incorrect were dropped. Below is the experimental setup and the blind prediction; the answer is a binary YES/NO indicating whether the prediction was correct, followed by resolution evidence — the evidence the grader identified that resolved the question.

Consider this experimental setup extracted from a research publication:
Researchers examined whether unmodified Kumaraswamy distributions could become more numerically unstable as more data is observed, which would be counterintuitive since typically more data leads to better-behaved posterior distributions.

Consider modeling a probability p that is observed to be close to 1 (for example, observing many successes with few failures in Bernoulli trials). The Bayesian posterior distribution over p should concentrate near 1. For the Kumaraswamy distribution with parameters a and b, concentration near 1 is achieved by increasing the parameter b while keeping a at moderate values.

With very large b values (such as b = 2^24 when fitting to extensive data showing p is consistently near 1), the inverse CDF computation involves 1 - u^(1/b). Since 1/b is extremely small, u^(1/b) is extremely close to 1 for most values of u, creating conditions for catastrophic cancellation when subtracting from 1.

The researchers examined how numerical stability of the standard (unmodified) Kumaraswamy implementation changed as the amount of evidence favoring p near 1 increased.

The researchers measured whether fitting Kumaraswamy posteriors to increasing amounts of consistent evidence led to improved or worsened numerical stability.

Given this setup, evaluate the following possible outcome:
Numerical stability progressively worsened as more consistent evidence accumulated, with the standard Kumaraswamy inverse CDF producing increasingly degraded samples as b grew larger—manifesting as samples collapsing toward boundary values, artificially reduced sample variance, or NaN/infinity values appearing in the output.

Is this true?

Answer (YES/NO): YES